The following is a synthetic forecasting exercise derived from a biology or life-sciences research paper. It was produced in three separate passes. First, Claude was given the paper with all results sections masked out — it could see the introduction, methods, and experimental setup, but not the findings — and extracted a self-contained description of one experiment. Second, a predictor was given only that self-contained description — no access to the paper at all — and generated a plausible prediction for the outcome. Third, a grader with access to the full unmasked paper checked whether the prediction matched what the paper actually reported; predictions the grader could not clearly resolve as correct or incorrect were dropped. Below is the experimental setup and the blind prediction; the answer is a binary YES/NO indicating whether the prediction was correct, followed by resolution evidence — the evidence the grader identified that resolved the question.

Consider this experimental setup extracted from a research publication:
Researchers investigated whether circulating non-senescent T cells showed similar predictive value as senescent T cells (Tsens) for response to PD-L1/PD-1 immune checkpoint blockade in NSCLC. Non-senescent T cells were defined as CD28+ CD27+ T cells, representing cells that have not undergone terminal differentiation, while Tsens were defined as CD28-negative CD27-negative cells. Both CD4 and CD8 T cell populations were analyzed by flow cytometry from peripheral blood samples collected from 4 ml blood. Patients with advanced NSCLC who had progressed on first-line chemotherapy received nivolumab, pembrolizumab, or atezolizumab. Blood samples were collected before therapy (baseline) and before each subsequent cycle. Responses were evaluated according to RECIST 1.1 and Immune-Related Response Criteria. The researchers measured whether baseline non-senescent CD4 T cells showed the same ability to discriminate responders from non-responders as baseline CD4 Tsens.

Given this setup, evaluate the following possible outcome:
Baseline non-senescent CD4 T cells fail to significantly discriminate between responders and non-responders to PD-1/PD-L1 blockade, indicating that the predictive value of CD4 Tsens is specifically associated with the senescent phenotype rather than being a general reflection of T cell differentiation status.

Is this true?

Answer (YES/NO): NO